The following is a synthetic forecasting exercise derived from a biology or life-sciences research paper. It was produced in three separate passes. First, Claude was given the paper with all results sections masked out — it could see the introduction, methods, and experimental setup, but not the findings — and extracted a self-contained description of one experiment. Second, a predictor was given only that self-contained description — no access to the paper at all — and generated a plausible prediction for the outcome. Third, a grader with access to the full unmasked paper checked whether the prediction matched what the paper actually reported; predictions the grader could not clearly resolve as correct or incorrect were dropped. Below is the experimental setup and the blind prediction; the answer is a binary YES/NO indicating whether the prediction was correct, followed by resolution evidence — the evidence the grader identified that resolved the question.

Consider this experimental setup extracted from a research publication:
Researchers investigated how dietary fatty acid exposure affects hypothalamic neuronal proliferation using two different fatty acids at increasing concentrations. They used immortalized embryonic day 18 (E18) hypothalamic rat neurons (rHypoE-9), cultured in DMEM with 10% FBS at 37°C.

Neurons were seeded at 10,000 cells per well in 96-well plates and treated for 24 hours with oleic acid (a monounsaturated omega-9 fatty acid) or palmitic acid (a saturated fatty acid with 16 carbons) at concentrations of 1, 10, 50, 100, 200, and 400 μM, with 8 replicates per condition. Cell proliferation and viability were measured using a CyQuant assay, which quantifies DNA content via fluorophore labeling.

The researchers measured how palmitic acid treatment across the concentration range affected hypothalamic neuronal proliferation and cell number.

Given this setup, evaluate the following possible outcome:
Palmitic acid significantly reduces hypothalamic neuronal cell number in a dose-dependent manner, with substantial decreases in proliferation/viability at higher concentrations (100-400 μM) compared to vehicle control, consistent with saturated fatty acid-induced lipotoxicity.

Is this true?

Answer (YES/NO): NO